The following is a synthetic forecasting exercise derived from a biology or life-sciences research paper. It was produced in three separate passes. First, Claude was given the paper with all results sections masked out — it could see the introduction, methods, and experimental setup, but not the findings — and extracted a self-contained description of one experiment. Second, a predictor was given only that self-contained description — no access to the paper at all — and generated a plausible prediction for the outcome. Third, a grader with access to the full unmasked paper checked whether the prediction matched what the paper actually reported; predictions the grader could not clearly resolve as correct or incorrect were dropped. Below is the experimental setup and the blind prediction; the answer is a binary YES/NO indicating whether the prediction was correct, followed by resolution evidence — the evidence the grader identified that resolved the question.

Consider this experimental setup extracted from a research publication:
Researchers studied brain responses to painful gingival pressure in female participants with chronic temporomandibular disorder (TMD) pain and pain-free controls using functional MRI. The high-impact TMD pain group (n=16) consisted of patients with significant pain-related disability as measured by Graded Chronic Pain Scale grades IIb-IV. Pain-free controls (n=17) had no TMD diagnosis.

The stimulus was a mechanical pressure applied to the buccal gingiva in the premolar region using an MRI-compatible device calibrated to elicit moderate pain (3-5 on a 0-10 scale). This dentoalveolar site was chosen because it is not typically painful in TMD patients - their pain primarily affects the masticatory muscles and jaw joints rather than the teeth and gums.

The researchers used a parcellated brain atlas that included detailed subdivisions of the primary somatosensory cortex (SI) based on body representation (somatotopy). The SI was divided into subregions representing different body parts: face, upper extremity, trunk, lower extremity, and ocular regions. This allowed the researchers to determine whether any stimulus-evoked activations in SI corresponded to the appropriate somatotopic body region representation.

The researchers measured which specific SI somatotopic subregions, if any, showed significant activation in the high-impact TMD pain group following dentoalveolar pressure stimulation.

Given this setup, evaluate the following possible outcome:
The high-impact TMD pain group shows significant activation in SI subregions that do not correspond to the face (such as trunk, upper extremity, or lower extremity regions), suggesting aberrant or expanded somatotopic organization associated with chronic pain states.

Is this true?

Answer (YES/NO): YES